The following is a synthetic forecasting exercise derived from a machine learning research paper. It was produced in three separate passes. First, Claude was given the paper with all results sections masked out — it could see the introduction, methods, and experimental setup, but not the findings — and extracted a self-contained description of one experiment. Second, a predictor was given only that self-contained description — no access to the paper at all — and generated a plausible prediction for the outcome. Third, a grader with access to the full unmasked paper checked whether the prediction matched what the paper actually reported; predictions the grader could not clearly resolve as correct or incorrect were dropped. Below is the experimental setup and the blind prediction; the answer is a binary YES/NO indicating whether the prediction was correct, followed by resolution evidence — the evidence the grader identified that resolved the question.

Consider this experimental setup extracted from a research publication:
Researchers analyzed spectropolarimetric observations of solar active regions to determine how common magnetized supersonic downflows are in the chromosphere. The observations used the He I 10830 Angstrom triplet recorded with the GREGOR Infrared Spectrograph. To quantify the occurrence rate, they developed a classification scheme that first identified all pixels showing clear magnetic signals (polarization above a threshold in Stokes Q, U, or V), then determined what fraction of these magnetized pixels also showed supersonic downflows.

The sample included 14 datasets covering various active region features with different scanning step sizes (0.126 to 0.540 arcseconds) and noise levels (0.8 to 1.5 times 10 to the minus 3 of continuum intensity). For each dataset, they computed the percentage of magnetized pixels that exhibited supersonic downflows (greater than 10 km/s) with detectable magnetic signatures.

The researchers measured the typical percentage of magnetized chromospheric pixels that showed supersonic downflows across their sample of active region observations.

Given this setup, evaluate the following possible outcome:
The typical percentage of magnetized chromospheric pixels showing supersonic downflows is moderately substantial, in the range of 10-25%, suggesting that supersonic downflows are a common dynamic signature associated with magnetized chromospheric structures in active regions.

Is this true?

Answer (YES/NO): NO